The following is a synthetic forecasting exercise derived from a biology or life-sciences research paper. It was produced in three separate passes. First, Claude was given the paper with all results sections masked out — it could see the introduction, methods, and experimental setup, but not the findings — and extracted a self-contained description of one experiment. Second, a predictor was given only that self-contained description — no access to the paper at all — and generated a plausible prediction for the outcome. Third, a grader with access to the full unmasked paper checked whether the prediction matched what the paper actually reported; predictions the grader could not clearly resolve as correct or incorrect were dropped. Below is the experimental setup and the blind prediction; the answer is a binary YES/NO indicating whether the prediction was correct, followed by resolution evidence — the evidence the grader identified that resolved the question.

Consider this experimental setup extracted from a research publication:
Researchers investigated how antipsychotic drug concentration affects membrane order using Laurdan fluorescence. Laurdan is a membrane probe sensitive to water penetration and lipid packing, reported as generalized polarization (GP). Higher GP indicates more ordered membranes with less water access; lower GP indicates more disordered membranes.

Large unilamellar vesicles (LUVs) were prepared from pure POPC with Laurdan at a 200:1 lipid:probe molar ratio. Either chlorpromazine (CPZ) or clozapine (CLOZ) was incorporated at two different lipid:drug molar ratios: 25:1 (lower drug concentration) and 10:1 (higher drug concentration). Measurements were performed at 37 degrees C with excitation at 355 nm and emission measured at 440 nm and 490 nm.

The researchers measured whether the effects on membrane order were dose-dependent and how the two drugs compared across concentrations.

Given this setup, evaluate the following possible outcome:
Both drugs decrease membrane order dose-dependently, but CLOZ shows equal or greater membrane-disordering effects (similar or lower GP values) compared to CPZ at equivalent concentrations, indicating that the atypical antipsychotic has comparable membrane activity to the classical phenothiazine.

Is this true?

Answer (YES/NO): NO